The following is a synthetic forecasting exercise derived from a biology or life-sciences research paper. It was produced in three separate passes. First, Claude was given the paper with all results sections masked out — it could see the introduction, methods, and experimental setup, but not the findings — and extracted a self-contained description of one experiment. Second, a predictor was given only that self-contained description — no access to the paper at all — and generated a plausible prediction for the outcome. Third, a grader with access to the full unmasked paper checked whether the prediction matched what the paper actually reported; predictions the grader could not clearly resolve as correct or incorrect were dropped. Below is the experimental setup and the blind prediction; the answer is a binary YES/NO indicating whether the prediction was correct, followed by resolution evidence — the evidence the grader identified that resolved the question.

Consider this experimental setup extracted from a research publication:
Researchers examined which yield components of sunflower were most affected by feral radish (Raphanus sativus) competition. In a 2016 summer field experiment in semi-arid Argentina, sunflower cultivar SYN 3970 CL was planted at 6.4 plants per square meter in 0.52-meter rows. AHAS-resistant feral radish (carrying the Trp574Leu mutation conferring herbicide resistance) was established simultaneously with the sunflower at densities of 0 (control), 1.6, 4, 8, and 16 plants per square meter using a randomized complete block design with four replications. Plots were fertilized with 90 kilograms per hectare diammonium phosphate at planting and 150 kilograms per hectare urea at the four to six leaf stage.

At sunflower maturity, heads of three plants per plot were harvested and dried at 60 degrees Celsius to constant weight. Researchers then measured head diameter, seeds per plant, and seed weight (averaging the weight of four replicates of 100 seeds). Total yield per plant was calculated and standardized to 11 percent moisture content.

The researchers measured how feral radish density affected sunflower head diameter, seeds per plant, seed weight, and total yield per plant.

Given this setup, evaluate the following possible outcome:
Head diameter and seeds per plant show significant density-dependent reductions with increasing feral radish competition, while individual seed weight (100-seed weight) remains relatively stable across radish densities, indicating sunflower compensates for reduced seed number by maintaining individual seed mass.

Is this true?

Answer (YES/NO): NO